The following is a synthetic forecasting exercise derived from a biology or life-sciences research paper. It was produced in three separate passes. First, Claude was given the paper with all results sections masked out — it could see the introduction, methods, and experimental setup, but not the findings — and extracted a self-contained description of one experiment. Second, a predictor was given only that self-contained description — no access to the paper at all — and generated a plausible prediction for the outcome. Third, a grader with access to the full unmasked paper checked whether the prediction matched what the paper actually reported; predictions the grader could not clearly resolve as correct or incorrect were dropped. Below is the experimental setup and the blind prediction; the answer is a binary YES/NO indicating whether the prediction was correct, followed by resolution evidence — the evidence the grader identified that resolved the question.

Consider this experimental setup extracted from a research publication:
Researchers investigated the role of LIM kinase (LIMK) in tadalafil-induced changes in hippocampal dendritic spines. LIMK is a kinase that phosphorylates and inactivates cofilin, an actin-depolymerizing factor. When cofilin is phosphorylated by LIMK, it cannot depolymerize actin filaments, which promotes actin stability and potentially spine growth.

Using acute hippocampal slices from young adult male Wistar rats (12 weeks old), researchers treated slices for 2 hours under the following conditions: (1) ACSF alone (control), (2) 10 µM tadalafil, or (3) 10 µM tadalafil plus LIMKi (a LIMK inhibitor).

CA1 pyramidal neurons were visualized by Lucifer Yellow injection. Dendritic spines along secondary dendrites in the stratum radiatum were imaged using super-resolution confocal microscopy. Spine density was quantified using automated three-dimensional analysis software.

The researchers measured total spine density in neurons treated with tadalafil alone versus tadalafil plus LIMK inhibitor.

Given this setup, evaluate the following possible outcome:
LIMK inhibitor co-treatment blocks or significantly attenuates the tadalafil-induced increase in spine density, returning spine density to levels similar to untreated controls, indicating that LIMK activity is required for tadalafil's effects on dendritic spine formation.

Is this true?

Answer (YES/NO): NO